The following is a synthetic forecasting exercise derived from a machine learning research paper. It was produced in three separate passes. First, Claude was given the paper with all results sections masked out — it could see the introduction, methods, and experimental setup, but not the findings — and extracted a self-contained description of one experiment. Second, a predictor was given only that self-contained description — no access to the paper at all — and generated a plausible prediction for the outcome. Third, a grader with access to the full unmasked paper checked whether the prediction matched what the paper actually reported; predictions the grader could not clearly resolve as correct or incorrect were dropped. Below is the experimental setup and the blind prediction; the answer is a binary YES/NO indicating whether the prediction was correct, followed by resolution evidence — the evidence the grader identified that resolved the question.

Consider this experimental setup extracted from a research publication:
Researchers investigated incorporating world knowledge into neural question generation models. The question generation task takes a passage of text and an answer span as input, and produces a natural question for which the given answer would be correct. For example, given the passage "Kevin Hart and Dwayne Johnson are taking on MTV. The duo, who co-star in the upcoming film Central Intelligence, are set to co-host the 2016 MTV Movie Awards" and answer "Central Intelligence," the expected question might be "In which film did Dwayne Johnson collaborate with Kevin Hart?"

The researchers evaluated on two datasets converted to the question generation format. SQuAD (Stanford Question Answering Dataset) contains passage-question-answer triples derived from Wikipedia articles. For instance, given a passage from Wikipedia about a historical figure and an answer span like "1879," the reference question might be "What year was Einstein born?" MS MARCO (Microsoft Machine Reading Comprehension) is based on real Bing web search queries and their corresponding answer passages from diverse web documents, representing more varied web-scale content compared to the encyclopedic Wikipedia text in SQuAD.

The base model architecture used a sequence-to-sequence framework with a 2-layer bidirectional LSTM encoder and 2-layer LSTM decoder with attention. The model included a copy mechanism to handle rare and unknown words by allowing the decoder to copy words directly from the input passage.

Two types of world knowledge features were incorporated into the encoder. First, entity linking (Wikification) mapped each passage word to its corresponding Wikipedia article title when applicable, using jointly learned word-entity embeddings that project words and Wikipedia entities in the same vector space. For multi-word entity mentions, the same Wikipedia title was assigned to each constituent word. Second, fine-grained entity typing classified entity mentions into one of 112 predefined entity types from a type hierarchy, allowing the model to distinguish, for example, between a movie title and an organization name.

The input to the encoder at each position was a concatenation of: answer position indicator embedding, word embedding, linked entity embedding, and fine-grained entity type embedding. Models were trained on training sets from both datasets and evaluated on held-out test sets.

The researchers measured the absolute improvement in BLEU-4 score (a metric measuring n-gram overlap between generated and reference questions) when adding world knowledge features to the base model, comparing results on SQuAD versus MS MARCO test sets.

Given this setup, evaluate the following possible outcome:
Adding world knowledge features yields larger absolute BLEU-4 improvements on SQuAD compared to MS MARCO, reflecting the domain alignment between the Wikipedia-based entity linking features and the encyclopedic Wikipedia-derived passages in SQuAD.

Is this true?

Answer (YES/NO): NO